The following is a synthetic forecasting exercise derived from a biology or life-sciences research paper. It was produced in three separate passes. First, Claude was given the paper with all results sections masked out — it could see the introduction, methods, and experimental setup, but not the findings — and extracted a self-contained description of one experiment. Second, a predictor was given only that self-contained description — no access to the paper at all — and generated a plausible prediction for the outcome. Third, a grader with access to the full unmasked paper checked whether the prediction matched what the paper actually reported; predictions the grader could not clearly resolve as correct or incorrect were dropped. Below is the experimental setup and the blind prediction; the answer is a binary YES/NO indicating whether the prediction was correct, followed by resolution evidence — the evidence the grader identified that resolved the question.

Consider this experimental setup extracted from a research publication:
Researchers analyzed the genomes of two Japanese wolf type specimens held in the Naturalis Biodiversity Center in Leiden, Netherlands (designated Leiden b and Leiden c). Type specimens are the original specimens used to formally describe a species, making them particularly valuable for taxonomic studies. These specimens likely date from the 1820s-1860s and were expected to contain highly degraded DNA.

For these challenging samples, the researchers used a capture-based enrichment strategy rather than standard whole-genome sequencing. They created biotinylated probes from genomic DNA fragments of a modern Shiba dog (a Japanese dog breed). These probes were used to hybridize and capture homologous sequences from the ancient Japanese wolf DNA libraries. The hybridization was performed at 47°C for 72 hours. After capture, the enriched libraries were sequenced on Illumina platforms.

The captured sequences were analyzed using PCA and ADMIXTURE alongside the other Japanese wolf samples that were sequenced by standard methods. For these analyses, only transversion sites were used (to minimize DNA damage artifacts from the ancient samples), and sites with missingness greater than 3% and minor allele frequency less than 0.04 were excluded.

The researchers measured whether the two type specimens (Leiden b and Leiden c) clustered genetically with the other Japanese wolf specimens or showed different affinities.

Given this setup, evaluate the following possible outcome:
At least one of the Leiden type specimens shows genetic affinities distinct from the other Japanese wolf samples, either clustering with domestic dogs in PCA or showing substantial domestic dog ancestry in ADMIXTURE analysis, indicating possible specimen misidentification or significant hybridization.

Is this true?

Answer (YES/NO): YES